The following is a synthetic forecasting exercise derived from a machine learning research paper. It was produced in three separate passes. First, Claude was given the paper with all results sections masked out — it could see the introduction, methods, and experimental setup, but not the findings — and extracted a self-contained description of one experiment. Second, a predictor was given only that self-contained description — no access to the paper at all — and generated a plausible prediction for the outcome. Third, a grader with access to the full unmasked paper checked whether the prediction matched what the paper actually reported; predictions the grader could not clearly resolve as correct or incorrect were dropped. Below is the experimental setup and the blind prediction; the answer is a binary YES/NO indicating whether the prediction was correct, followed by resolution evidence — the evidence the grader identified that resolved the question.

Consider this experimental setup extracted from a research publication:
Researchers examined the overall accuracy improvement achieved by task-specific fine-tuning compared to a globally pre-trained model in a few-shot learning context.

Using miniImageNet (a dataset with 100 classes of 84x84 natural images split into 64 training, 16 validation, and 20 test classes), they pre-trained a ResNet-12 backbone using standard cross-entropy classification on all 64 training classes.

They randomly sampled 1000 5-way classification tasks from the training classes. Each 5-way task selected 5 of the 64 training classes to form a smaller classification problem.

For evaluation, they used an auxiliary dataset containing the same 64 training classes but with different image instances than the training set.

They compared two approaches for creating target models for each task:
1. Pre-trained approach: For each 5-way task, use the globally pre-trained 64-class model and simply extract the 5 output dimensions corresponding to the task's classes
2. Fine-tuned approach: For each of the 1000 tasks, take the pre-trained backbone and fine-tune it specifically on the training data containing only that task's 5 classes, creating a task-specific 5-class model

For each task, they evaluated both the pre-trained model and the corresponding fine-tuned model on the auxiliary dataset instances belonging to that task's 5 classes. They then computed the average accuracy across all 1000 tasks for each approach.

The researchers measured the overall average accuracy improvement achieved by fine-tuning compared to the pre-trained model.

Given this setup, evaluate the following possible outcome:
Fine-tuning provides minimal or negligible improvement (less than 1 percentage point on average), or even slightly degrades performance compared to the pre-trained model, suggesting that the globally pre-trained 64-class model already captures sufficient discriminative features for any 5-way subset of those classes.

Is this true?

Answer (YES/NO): NO